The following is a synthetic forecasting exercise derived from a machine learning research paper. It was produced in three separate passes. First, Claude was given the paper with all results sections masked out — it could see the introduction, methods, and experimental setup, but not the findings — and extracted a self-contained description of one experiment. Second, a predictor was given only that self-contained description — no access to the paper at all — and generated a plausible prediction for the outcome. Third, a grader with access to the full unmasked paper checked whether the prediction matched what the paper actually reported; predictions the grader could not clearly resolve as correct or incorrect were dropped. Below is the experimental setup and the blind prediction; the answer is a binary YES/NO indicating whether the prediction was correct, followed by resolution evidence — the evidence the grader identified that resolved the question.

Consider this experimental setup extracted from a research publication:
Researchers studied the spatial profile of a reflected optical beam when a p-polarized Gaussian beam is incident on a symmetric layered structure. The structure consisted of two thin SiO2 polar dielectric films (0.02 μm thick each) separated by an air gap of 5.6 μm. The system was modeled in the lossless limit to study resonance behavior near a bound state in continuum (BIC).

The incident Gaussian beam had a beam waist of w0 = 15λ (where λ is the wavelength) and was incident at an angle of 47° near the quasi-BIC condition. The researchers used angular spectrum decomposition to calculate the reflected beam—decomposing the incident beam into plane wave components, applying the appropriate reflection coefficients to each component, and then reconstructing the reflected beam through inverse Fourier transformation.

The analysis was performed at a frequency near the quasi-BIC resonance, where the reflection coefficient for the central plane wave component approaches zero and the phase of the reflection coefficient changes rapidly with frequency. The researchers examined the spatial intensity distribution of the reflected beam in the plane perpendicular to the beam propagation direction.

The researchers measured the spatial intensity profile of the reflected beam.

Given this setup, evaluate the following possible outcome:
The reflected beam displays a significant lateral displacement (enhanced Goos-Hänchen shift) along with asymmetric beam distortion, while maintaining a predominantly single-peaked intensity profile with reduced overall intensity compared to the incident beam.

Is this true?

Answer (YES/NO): NO